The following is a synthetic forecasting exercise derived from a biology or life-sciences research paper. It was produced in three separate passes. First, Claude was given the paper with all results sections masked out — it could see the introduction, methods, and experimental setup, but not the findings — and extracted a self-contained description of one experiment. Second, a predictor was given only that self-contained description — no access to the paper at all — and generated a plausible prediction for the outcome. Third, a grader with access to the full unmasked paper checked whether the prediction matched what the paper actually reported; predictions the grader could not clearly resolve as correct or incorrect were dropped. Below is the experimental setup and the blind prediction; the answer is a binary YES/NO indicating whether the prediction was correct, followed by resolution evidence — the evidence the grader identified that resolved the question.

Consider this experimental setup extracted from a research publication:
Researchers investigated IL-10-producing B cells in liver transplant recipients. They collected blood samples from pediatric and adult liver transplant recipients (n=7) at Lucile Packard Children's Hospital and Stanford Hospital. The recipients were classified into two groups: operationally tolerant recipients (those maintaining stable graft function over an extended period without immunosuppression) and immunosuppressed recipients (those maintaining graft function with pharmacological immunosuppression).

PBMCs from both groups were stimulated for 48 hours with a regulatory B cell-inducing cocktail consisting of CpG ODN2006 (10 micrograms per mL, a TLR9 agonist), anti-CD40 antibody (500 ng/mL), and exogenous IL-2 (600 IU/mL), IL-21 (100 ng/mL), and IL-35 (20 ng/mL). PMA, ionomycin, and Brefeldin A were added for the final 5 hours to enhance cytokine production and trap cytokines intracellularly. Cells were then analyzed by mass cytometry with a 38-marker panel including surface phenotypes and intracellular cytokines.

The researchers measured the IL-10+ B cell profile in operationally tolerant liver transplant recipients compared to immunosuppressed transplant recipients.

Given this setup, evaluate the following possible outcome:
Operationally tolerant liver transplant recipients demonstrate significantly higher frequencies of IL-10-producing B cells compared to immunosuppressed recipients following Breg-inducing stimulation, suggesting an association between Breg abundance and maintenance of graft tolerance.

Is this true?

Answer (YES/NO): YES